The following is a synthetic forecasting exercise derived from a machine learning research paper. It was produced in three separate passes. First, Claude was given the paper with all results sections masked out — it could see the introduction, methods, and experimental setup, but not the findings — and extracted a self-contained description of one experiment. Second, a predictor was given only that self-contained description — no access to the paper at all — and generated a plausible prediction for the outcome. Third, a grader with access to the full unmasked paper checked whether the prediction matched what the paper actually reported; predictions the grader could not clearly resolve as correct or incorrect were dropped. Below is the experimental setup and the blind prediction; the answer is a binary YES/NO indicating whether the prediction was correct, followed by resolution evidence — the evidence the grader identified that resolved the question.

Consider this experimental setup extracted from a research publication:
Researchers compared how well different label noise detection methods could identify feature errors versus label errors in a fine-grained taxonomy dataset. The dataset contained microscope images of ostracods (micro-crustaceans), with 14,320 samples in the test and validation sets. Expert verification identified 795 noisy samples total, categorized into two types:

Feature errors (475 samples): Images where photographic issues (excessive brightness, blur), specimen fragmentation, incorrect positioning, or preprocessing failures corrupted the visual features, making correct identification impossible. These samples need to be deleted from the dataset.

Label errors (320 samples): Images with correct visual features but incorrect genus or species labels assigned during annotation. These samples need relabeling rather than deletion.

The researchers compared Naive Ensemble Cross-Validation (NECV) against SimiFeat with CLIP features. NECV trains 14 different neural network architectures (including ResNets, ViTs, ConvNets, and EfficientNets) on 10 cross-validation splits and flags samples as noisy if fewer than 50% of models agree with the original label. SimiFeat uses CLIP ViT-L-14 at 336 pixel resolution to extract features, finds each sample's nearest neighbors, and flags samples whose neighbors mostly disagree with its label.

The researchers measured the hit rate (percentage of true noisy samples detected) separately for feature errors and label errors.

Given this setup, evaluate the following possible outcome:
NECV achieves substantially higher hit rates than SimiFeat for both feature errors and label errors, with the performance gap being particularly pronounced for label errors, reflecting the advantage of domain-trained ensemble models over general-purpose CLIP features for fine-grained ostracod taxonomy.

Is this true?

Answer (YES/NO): NO